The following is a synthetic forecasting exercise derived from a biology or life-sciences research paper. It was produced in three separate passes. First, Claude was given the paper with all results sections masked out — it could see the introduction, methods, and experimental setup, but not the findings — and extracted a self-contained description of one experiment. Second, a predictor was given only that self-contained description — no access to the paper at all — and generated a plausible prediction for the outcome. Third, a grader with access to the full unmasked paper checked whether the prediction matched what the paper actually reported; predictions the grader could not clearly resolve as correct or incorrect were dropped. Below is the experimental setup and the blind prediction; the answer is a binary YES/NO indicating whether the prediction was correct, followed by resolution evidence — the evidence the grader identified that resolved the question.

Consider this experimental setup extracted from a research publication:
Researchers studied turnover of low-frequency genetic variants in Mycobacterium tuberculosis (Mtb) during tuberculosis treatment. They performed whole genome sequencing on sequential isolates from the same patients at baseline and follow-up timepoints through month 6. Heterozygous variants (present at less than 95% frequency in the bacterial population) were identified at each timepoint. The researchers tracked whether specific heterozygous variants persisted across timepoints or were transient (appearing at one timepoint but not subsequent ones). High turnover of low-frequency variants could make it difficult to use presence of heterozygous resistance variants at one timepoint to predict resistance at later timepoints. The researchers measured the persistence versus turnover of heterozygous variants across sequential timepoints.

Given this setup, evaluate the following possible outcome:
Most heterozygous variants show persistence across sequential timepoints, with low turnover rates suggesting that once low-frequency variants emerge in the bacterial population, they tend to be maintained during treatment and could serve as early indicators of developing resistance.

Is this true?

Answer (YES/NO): NO